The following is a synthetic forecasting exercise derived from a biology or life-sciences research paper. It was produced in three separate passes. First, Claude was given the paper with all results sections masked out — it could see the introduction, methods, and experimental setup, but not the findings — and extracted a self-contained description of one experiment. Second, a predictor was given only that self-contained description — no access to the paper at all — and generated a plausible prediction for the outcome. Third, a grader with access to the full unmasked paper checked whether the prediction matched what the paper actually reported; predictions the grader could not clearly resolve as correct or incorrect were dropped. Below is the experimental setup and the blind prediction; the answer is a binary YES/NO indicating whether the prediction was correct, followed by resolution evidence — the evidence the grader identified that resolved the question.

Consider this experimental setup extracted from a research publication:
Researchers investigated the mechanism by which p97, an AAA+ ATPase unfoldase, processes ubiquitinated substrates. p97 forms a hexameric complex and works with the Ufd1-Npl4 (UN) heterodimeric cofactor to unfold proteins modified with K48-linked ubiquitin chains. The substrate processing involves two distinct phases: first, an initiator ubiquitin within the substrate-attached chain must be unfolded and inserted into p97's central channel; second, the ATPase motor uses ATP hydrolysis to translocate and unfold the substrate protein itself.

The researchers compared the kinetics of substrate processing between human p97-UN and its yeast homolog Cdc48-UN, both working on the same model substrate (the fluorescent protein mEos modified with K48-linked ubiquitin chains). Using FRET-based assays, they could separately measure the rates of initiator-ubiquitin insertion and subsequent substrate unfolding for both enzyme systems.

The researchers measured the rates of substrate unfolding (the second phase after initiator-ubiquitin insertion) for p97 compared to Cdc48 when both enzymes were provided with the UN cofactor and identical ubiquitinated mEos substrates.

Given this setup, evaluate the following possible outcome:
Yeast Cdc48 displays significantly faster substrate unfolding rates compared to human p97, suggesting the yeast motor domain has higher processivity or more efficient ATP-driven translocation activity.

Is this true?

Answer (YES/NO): YES